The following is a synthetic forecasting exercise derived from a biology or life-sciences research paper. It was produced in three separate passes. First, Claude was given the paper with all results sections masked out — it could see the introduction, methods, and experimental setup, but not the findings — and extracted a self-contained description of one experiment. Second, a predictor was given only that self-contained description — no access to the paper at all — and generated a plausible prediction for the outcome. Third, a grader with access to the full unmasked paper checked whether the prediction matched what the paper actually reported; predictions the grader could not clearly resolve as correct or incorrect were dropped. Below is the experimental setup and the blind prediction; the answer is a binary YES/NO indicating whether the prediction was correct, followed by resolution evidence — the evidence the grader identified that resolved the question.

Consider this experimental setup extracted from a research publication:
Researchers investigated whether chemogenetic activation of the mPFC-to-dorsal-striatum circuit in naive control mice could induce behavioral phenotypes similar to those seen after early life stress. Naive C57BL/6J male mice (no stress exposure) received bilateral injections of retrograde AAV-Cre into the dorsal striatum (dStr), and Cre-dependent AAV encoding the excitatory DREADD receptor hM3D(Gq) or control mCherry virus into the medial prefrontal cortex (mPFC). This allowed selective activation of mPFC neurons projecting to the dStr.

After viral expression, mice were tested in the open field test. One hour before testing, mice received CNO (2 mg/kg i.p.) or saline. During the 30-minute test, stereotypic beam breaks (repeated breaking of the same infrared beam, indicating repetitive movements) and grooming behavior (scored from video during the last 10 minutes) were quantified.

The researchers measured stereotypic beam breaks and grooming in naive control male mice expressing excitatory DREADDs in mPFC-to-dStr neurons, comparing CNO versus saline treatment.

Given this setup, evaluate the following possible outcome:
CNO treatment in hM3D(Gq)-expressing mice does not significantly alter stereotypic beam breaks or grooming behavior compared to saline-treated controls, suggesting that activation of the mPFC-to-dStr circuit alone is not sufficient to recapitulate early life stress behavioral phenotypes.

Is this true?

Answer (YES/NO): YES